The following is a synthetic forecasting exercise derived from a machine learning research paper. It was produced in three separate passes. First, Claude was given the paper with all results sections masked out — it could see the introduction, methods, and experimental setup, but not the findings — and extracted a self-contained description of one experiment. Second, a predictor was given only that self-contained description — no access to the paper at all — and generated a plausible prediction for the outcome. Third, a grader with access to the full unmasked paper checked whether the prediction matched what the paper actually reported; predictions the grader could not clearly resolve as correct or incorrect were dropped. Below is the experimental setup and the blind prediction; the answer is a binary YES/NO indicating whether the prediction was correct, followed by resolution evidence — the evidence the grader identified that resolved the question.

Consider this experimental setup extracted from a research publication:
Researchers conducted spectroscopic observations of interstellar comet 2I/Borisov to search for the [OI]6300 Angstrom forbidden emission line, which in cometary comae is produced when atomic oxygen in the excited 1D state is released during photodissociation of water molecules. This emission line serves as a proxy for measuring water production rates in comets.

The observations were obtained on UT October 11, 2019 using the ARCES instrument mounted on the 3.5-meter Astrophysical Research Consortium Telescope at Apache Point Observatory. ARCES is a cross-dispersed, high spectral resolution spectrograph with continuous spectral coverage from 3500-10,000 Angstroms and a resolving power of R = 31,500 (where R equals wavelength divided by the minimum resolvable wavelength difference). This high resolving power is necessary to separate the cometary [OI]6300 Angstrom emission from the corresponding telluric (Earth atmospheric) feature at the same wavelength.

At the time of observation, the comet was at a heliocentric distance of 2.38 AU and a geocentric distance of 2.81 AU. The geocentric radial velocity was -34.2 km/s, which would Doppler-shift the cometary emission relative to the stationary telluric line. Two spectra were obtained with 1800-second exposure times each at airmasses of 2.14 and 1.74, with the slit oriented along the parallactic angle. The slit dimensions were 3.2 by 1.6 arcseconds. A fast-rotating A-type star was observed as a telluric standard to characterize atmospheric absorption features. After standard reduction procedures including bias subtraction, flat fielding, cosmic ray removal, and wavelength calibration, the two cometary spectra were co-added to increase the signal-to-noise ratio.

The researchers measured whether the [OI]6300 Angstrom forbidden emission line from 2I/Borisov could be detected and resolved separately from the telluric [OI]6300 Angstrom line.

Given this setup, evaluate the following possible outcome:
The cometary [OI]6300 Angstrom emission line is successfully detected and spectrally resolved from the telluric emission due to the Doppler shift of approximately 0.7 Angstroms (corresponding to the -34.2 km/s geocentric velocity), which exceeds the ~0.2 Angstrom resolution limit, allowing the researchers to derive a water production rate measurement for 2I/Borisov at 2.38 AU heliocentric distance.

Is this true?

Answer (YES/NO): YES